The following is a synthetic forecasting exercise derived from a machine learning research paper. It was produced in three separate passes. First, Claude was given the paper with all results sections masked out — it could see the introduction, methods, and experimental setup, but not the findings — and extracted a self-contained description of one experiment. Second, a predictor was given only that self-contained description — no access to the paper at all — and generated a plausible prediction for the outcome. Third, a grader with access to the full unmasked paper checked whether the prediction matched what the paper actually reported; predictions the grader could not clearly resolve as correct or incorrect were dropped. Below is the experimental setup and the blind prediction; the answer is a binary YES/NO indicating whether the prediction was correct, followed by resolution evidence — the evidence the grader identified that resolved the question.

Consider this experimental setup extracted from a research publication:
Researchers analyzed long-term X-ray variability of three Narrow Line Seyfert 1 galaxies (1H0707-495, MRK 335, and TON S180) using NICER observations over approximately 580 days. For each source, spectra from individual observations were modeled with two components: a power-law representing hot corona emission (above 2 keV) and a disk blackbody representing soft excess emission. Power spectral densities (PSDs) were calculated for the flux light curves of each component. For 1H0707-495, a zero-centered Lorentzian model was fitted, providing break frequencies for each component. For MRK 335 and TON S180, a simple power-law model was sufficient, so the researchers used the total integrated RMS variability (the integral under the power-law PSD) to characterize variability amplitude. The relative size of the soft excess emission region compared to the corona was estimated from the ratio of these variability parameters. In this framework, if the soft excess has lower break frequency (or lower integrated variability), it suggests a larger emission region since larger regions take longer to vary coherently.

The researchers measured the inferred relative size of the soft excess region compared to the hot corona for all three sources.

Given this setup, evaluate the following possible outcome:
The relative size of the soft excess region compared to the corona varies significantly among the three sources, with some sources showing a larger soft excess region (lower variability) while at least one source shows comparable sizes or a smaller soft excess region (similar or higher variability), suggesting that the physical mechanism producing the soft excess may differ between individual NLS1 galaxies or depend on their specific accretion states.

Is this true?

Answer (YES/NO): YES